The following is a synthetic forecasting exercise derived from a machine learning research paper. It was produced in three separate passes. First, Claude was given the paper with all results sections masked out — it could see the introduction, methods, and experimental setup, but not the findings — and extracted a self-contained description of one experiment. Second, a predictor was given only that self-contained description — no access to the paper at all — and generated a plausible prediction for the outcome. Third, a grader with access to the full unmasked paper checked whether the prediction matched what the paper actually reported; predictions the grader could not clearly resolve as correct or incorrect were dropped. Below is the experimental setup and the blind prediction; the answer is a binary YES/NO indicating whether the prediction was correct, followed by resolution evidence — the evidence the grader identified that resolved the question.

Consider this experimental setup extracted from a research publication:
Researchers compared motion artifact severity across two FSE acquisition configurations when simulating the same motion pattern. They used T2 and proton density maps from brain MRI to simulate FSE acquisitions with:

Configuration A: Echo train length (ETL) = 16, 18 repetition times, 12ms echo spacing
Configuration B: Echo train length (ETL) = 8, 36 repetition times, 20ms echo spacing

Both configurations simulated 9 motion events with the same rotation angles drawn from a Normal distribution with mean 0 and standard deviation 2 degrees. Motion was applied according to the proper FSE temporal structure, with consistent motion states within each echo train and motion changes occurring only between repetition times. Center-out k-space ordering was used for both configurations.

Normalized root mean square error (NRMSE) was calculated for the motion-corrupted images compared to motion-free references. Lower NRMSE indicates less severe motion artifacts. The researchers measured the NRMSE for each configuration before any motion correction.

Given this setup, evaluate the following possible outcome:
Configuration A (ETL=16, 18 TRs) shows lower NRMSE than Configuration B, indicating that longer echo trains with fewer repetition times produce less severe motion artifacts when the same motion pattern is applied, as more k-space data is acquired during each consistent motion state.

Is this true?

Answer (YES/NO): NO